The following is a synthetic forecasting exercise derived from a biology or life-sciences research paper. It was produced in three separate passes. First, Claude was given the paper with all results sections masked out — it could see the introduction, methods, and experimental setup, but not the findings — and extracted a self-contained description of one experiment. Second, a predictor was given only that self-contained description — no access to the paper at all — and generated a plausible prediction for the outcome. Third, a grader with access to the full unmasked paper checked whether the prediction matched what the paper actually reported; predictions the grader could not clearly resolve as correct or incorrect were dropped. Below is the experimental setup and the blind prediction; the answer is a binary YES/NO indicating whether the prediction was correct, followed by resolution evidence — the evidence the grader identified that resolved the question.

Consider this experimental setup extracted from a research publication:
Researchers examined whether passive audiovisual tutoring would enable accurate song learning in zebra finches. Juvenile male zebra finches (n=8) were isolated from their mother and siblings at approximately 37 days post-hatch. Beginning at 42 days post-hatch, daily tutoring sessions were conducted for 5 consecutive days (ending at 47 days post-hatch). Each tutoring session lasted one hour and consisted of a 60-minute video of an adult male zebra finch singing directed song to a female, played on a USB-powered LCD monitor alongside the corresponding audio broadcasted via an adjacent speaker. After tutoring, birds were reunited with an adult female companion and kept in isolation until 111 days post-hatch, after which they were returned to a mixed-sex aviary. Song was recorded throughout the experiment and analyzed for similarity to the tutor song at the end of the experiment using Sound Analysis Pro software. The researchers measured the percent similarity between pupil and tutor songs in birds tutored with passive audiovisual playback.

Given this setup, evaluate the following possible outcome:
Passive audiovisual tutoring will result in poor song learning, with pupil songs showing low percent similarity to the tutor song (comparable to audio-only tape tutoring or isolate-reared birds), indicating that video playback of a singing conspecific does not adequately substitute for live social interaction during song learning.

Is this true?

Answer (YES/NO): YES